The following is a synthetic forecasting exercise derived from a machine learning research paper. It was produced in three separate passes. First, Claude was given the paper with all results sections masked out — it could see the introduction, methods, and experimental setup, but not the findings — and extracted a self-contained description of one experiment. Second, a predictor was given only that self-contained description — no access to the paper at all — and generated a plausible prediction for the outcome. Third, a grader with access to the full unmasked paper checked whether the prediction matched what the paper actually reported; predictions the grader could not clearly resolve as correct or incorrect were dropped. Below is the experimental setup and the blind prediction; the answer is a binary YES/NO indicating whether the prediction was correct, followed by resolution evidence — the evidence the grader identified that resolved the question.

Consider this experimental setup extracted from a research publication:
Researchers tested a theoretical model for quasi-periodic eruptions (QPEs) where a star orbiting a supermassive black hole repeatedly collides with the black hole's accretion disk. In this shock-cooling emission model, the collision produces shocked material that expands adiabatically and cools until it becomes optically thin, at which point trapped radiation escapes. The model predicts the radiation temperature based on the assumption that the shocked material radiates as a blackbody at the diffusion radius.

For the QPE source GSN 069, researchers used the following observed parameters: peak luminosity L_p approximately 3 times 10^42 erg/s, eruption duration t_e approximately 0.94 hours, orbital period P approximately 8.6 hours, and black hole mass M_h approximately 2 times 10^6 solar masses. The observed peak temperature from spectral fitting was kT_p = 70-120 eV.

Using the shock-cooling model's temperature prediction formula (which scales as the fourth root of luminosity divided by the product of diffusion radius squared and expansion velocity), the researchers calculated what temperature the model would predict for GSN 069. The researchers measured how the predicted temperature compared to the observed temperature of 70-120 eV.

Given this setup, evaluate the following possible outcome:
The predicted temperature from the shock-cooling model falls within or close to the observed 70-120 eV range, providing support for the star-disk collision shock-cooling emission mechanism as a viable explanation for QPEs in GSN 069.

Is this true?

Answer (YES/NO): NO